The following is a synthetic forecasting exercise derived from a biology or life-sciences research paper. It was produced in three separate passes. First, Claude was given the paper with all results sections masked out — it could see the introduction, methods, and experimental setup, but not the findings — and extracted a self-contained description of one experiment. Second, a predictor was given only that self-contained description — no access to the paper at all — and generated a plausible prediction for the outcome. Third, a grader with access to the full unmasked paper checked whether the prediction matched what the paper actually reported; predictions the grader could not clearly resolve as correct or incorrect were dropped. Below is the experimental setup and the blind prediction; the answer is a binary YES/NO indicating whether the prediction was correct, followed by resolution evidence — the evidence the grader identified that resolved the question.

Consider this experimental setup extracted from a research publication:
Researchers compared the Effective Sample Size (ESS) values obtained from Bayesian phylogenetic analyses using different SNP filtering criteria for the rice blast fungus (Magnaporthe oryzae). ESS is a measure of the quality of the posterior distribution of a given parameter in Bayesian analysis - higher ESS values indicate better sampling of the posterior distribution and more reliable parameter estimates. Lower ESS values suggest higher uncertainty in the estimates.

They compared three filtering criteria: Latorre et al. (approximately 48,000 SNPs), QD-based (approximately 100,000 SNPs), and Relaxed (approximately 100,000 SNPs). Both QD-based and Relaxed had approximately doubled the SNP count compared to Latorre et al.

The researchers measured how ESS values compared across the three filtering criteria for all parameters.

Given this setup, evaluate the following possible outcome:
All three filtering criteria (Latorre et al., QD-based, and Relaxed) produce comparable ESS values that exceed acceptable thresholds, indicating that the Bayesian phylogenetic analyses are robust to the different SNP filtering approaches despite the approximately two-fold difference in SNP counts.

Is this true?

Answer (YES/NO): NO